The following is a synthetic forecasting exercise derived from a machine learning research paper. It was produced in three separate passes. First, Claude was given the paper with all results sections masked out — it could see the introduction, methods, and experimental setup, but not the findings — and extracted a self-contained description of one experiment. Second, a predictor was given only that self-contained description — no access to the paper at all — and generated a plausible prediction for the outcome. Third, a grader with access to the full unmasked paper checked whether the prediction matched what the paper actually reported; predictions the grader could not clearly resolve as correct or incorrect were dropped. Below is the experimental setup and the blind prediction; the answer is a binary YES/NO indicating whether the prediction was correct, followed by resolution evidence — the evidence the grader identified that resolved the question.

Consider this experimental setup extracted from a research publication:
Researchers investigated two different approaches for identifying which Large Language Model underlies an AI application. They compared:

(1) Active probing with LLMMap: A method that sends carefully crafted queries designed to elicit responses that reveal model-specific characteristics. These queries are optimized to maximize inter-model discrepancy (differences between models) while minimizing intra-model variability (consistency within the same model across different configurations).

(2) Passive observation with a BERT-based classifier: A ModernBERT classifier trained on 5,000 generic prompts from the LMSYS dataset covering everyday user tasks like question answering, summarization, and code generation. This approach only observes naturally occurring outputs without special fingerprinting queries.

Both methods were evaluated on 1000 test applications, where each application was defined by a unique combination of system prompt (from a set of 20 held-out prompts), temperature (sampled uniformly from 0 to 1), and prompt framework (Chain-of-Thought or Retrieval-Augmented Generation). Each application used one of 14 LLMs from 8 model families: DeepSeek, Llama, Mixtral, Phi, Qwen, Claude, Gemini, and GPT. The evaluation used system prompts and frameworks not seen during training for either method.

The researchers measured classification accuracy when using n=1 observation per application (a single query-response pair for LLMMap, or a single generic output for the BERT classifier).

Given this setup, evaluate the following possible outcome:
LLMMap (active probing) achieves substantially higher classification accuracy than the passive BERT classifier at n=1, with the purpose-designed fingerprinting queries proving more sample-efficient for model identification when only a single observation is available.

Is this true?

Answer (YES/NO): NO